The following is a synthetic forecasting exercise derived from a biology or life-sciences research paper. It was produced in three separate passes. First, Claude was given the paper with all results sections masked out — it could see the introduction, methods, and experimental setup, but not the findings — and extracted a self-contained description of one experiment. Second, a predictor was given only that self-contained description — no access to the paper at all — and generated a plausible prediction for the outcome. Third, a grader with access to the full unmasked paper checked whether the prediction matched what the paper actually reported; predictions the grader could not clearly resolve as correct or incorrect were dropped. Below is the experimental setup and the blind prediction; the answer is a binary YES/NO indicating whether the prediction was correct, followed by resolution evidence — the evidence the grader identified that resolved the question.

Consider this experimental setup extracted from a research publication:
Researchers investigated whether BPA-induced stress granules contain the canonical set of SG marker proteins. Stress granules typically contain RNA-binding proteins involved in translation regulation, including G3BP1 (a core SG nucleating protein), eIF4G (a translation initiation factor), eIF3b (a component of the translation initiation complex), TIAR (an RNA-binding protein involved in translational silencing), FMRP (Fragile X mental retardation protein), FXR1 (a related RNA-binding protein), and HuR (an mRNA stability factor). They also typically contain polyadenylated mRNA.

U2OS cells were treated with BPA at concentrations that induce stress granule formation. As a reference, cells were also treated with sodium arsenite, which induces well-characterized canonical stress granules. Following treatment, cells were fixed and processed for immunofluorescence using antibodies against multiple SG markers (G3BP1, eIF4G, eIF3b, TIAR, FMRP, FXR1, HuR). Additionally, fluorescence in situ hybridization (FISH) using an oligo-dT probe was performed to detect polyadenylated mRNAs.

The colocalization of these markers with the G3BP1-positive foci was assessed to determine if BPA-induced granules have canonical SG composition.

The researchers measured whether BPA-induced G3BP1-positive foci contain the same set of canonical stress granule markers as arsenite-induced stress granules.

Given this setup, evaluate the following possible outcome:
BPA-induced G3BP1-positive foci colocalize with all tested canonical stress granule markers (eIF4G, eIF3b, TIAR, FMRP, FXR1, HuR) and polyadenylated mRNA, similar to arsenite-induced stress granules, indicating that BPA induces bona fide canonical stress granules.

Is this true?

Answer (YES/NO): YES